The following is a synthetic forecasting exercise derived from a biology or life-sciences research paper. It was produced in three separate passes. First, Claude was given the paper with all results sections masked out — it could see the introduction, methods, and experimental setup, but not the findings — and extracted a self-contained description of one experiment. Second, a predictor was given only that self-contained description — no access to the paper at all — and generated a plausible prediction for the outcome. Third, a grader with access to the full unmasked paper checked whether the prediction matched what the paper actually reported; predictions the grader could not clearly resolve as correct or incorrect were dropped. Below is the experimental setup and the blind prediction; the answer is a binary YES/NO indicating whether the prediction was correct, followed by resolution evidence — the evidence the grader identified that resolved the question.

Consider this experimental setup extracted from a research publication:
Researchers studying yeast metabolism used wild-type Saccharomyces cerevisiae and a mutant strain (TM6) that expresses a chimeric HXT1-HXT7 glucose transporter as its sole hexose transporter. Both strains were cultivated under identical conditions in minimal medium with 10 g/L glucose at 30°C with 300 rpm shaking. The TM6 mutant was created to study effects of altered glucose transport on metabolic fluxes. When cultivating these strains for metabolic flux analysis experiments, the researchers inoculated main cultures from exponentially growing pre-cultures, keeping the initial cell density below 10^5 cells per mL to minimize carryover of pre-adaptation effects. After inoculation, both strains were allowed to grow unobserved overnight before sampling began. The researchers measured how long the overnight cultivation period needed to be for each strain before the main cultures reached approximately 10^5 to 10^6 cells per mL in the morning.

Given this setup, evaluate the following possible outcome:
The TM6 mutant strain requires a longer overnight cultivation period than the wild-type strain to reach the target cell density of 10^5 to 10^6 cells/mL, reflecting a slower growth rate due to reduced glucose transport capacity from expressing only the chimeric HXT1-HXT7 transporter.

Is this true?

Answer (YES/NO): YES